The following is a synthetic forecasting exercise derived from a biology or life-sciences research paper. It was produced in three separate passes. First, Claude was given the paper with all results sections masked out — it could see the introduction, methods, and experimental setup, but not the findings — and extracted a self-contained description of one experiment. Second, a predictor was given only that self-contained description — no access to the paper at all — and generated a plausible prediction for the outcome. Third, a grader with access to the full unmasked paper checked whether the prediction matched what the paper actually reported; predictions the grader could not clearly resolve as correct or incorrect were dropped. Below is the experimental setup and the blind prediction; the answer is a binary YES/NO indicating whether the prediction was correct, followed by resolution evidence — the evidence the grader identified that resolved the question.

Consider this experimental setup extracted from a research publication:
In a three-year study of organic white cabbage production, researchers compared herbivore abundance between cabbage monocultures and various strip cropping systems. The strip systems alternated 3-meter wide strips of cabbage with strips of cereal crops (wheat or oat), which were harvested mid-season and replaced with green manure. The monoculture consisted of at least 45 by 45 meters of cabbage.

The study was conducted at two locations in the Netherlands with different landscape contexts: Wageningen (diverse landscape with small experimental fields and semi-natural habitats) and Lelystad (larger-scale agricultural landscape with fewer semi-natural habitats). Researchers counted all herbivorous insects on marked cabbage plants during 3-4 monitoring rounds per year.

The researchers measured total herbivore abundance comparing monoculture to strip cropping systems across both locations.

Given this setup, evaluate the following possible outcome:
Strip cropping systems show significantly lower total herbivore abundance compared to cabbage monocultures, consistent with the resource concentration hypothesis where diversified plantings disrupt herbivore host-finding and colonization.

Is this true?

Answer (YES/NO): NO